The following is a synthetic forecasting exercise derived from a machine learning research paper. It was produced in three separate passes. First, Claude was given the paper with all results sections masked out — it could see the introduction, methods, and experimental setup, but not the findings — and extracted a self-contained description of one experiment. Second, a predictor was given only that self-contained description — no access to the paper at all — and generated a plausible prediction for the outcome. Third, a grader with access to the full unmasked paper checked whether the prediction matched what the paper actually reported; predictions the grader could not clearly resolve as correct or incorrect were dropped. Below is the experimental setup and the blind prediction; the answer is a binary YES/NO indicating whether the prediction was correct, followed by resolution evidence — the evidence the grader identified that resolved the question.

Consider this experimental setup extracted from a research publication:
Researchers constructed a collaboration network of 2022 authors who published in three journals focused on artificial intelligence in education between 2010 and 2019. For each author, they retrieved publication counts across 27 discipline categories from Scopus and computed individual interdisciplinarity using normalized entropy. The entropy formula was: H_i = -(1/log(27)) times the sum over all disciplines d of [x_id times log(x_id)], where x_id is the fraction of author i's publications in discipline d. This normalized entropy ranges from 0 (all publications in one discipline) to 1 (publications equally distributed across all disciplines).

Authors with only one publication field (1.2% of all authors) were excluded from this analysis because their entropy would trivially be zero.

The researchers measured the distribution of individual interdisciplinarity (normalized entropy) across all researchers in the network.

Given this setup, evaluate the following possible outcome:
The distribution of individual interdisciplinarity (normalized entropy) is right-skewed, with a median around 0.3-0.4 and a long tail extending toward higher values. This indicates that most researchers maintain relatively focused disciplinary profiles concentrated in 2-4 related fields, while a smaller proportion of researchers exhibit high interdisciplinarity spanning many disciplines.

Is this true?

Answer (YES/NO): NO